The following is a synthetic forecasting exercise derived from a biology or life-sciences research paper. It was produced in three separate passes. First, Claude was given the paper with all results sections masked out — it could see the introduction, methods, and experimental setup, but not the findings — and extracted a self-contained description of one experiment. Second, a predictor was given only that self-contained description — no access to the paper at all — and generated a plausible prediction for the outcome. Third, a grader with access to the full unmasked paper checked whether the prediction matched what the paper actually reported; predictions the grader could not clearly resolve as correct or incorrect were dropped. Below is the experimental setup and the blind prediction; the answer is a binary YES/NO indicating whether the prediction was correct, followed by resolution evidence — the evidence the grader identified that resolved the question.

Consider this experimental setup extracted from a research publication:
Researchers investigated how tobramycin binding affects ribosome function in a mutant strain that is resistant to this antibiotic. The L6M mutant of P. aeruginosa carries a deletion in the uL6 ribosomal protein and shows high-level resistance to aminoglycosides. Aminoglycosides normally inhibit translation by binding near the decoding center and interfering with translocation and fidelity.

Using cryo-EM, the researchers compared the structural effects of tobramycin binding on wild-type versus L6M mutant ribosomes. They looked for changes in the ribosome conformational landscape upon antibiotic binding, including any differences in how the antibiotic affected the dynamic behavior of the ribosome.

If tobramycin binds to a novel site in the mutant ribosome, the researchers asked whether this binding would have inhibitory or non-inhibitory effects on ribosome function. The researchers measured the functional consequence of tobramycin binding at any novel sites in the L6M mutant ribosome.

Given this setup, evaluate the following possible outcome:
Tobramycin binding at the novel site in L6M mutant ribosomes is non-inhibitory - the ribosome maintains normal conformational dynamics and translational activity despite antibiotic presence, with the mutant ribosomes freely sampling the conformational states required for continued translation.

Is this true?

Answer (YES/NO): NO